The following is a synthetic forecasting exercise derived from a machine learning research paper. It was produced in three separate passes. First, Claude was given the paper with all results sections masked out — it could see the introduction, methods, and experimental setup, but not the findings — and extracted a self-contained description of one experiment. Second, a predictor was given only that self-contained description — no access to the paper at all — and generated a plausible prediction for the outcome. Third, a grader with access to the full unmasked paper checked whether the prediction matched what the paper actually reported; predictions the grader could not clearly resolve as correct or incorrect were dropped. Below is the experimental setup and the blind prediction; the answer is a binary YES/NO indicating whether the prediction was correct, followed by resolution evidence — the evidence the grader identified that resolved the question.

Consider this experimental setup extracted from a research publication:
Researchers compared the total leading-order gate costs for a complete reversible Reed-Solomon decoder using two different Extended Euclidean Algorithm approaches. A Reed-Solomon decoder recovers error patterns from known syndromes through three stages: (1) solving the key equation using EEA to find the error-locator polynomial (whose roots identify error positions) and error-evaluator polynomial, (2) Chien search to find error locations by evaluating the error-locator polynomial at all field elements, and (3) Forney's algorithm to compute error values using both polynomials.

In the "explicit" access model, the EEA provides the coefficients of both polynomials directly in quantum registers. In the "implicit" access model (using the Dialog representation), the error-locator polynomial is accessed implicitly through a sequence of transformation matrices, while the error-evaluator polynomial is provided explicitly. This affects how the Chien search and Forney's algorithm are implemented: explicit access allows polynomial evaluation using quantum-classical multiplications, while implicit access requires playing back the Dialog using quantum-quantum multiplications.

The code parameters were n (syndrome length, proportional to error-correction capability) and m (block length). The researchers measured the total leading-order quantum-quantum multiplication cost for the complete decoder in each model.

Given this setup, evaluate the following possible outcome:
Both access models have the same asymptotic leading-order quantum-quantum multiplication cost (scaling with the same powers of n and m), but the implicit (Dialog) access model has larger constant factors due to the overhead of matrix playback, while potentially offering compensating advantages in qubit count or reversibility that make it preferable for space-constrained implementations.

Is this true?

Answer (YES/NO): NO